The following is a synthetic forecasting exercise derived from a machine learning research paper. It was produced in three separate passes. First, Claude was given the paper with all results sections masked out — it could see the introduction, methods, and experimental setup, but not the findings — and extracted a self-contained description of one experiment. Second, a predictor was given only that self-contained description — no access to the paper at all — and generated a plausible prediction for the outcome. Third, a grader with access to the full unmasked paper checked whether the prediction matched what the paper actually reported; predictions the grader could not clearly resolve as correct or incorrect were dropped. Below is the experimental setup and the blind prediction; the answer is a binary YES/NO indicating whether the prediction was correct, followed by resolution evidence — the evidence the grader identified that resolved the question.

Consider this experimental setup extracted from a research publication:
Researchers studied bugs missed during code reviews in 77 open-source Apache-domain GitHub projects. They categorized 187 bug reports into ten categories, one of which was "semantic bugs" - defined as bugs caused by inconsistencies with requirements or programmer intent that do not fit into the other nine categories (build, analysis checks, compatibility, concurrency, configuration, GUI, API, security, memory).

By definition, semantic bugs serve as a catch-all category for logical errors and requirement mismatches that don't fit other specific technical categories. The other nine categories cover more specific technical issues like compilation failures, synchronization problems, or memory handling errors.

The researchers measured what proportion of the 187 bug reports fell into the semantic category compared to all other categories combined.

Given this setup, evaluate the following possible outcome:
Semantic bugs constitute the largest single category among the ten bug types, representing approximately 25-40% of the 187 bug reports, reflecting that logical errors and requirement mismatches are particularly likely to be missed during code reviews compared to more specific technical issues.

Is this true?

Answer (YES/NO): NO